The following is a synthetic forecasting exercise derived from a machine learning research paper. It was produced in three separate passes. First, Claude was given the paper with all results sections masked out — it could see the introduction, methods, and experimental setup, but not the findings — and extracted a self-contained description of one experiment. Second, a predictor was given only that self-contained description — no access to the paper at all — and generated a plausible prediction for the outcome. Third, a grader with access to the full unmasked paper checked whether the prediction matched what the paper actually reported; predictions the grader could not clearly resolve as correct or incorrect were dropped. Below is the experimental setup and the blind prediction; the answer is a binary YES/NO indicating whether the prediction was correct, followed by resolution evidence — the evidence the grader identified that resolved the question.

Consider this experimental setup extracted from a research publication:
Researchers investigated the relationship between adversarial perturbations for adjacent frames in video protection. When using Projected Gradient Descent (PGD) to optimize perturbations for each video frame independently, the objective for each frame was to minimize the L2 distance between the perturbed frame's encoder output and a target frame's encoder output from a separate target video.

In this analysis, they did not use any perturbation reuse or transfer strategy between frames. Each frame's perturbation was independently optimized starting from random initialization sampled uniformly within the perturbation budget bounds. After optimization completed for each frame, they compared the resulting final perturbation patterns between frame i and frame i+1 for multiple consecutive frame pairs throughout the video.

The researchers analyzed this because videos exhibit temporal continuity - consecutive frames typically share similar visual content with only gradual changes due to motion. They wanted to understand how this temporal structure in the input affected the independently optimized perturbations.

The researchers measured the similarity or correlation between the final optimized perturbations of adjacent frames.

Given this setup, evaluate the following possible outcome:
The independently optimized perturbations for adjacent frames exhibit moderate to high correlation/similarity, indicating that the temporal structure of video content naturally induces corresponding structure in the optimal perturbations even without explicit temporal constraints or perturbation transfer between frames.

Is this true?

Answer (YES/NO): YES